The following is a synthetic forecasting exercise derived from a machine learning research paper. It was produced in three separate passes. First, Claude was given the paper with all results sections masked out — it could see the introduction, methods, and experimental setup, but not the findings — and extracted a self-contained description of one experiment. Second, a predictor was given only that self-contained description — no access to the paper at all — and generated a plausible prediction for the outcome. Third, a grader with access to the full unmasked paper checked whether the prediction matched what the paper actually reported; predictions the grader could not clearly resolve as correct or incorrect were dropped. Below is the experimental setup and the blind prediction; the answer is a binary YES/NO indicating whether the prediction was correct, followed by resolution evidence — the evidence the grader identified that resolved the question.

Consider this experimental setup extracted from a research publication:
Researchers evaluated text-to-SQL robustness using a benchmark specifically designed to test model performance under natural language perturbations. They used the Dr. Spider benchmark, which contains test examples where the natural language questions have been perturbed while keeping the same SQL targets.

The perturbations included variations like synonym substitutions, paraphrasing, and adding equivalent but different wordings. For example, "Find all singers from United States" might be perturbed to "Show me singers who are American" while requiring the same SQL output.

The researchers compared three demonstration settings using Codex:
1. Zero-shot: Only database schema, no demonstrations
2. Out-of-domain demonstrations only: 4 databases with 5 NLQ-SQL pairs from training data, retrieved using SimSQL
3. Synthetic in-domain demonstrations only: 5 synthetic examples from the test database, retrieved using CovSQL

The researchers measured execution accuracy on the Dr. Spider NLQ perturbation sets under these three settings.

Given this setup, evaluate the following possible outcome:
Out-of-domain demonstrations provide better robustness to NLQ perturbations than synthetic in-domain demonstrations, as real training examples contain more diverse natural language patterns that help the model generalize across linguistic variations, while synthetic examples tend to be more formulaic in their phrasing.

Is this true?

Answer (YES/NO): NO